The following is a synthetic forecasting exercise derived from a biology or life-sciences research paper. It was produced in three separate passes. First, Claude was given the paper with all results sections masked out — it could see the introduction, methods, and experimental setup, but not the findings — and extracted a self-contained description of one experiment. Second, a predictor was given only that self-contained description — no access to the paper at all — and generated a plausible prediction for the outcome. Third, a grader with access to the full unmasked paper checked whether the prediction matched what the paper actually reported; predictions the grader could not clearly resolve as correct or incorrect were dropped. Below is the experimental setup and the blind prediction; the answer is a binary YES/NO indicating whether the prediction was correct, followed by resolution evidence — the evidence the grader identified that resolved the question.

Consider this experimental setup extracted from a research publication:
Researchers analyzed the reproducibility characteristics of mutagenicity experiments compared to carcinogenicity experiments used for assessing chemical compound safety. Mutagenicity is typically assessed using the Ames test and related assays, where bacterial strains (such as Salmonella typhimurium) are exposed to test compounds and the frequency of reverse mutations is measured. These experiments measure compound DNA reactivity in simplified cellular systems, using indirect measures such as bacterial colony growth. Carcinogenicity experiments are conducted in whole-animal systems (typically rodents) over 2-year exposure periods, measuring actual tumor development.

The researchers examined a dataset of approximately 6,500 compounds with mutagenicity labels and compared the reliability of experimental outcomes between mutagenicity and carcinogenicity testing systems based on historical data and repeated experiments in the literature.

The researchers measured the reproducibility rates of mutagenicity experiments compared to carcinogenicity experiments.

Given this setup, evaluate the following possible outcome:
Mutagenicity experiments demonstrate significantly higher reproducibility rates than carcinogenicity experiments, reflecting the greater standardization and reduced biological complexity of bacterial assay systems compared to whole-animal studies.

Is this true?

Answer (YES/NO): NO